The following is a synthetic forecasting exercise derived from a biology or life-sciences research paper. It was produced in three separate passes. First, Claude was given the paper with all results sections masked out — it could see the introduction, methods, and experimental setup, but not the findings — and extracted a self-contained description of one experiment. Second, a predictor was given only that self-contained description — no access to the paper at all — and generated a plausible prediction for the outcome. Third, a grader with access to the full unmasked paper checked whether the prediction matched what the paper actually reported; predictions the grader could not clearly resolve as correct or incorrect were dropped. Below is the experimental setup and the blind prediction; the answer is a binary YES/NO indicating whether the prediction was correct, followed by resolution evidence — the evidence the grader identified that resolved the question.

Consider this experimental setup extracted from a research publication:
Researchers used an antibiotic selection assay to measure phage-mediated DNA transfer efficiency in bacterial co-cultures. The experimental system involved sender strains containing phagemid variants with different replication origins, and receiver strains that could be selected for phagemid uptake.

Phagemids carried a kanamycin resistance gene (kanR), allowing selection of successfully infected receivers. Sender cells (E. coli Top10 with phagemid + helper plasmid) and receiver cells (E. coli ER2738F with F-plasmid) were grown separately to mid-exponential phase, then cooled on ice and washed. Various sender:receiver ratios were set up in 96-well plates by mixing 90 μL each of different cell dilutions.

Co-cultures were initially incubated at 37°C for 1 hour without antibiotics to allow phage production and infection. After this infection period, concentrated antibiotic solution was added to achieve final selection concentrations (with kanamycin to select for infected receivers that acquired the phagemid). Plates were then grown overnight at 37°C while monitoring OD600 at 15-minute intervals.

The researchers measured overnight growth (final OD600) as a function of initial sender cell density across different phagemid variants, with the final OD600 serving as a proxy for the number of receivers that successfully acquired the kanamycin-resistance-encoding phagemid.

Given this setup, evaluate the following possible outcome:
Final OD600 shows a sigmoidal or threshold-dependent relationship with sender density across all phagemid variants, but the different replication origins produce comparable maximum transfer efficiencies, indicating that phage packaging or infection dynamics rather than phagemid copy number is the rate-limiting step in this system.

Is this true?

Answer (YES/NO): NO